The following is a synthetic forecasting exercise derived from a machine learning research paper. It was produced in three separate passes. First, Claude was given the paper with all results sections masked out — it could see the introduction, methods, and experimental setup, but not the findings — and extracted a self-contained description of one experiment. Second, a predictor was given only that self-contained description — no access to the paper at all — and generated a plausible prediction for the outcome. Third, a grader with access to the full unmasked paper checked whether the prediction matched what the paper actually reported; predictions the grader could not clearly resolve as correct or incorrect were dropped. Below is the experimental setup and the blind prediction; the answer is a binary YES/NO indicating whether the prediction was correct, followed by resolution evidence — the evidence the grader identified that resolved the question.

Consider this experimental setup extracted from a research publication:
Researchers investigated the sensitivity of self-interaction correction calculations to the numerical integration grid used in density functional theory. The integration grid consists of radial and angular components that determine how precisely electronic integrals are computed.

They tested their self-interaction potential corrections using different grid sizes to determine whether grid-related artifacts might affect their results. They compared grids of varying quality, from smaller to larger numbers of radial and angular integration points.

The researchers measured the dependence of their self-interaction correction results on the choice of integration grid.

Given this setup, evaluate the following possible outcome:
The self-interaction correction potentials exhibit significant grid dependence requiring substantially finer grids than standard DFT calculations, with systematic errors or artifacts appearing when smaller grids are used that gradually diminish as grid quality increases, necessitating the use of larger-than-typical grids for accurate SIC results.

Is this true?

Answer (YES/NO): NO